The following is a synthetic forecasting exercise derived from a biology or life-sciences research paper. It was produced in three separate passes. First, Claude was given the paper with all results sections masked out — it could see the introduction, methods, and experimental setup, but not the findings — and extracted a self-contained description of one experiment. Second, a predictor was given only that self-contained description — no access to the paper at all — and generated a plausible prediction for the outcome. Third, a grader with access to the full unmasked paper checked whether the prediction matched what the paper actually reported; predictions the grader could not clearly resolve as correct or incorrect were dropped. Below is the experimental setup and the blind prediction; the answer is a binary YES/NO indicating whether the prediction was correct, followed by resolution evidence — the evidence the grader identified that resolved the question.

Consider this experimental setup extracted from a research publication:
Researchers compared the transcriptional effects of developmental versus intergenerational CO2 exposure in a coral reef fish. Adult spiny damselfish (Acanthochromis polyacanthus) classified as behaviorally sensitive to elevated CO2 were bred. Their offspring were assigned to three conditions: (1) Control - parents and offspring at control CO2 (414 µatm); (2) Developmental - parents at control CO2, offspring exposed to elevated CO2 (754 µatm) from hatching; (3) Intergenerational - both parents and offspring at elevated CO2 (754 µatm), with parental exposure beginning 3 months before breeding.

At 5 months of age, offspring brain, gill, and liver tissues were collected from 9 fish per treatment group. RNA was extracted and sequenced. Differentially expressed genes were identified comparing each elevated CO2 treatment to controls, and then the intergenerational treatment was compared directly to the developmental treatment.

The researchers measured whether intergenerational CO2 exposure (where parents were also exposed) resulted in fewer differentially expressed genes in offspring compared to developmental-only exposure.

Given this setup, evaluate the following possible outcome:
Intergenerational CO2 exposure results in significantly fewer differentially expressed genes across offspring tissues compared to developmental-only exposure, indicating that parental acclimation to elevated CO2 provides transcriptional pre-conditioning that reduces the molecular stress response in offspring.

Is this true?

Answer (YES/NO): NO